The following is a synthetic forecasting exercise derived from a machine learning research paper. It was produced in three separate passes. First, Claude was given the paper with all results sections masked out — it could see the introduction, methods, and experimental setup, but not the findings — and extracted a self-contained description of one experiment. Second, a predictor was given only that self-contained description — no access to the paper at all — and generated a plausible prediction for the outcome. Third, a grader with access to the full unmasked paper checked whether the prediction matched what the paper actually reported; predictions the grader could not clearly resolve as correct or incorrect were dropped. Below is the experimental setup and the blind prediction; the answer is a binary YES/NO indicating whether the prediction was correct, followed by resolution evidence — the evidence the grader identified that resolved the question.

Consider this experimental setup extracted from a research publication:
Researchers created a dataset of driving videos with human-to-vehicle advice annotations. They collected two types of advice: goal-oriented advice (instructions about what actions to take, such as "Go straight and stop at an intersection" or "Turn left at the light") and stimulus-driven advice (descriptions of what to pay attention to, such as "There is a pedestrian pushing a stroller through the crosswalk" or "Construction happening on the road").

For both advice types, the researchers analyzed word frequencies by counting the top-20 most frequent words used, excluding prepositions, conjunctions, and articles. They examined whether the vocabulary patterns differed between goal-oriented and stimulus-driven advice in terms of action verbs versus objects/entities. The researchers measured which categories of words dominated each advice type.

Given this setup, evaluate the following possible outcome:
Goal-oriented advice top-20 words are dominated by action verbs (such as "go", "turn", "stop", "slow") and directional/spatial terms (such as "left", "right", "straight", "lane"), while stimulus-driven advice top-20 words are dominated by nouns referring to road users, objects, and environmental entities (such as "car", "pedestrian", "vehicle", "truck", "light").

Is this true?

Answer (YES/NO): YES